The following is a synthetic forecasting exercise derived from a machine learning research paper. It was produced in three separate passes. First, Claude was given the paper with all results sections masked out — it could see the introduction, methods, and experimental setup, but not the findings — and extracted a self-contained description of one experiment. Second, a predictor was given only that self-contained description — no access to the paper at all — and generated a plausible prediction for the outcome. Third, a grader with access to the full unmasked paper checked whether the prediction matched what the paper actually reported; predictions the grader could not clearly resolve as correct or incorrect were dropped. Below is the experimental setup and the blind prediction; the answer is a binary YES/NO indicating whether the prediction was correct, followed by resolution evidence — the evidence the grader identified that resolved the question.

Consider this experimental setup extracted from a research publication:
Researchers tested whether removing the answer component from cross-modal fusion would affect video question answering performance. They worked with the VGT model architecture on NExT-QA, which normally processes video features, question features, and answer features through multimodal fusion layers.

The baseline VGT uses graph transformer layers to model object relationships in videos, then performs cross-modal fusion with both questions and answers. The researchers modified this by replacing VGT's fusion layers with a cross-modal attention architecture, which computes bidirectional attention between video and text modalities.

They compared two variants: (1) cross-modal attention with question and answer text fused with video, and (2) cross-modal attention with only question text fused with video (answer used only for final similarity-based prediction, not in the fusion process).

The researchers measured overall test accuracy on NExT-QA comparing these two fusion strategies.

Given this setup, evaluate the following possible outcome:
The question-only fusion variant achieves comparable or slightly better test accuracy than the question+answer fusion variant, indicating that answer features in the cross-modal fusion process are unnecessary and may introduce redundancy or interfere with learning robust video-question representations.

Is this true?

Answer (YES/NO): YES